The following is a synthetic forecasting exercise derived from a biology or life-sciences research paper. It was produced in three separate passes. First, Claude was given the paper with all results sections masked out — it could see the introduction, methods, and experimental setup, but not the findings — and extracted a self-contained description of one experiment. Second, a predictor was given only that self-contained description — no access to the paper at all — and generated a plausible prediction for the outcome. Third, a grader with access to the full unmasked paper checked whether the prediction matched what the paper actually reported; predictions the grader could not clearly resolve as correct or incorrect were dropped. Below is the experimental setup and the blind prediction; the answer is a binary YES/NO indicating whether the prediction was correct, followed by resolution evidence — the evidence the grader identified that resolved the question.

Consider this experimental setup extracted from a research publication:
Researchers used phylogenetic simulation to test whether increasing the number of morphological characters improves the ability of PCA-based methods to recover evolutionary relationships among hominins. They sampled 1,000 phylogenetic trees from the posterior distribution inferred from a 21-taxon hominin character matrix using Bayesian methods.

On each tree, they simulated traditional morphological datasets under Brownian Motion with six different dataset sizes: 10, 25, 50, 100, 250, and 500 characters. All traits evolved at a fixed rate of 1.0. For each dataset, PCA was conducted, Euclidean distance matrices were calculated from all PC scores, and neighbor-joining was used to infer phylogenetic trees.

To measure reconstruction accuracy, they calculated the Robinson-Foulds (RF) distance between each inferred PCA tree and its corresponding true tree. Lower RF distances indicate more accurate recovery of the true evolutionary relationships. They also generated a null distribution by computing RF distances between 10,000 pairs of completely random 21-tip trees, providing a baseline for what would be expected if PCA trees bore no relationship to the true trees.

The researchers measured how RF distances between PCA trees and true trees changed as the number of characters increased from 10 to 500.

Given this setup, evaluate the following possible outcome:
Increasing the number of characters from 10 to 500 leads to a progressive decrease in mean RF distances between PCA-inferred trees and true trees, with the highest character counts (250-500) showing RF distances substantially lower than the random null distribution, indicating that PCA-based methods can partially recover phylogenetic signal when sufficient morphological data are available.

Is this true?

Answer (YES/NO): YES